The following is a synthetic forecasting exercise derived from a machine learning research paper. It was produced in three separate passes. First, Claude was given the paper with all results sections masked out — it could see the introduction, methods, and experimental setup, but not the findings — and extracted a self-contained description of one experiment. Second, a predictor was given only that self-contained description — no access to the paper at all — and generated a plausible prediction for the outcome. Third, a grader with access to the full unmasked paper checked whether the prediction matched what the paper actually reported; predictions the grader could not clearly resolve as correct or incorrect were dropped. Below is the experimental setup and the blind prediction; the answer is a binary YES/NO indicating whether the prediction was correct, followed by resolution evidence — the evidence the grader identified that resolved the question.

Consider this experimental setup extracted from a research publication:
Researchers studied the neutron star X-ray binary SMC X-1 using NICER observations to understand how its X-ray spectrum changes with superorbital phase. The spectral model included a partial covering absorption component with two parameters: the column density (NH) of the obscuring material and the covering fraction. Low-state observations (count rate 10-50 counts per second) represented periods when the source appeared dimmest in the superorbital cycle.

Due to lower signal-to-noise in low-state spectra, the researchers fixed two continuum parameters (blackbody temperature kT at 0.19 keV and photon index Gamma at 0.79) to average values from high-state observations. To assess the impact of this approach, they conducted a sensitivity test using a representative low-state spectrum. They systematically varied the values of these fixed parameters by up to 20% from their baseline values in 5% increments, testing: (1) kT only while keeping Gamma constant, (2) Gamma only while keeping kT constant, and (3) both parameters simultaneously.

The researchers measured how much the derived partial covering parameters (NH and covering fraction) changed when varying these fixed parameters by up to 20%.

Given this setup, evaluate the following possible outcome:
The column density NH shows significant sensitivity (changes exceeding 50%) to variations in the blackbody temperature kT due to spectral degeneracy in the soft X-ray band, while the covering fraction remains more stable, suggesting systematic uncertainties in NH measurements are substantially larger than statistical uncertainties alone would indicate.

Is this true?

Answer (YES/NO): NO